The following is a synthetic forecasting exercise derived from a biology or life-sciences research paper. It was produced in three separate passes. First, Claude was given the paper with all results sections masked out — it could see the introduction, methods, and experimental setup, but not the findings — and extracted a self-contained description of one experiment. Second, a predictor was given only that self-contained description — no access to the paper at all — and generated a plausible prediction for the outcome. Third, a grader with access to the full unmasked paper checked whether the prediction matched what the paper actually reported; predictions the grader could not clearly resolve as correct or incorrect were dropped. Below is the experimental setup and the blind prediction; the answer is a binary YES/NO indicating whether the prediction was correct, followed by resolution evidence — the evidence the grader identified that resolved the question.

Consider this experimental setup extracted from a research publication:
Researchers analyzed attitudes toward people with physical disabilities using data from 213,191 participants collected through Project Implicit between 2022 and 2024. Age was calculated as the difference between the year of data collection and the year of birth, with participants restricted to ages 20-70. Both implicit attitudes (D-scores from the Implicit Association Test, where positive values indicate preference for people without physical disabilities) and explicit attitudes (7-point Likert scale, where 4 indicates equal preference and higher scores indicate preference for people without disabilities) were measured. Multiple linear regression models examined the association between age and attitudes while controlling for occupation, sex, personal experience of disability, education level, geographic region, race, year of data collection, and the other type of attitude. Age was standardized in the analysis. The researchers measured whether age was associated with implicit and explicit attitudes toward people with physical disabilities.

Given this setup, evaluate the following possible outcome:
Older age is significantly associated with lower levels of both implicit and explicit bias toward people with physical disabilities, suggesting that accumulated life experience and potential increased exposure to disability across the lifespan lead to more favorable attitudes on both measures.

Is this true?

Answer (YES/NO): NO